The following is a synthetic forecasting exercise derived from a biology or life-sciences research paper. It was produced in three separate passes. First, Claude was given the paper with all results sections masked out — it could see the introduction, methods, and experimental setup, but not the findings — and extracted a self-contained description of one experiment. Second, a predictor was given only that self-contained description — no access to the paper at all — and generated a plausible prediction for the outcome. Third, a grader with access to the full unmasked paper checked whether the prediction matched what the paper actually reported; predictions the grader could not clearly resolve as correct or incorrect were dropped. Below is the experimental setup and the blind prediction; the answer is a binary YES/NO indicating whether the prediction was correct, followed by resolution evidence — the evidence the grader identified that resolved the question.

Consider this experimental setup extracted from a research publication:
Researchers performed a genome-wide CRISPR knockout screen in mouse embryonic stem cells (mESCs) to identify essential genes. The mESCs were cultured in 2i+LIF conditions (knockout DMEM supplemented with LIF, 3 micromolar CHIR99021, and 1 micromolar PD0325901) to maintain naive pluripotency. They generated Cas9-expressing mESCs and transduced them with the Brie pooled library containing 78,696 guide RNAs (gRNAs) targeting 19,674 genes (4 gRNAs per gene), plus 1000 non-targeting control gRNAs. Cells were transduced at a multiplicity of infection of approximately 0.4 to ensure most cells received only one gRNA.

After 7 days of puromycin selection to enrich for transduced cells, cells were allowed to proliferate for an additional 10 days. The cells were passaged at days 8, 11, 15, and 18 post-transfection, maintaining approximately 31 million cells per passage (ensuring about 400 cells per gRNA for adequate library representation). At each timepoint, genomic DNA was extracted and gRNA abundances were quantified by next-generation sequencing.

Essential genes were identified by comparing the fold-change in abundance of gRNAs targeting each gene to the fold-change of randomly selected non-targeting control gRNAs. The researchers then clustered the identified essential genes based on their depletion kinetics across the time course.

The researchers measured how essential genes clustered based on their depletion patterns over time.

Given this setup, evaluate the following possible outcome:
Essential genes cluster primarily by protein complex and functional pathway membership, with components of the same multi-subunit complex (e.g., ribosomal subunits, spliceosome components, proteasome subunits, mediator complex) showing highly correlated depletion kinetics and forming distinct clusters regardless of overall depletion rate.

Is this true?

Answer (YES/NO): NO